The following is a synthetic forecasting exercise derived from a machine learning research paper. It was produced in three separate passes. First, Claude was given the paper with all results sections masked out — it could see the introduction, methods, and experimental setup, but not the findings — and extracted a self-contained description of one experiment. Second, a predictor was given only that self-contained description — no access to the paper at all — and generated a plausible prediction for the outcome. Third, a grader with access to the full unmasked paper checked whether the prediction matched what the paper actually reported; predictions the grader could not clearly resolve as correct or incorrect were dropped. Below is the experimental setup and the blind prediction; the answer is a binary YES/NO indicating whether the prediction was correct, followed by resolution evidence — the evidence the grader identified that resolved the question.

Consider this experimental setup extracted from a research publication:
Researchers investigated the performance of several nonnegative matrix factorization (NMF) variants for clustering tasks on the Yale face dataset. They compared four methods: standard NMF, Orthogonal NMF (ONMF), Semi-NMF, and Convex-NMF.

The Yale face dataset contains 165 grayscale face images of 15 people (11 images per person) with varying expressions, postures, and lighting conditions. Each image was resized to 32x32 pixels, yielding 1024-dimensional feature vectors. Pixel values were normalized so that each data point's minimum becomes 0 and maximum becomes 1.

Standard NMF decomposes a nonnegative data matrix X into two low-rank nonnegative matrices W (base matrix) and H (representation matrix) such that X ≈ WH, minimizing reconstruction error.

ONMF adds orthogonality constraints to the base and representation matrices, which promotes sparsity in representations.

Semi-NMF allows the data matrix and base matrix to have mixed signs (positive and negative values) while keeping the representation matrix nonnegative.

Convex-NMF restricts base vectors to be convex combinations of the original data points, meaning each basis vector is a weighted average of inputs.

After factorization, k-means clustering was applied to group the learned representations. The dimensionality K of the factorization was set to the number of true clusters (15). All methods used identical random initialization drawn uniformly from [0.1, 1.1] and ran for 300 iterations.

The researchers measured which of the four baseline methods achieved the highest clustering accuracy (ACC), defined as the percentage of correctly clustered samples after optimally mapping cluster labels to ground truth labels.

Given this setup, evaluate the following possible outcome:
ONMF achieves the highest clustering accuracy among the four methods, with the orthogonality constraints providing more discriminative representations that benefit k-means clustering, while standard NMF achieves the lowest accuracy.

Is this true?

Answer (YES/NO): NO